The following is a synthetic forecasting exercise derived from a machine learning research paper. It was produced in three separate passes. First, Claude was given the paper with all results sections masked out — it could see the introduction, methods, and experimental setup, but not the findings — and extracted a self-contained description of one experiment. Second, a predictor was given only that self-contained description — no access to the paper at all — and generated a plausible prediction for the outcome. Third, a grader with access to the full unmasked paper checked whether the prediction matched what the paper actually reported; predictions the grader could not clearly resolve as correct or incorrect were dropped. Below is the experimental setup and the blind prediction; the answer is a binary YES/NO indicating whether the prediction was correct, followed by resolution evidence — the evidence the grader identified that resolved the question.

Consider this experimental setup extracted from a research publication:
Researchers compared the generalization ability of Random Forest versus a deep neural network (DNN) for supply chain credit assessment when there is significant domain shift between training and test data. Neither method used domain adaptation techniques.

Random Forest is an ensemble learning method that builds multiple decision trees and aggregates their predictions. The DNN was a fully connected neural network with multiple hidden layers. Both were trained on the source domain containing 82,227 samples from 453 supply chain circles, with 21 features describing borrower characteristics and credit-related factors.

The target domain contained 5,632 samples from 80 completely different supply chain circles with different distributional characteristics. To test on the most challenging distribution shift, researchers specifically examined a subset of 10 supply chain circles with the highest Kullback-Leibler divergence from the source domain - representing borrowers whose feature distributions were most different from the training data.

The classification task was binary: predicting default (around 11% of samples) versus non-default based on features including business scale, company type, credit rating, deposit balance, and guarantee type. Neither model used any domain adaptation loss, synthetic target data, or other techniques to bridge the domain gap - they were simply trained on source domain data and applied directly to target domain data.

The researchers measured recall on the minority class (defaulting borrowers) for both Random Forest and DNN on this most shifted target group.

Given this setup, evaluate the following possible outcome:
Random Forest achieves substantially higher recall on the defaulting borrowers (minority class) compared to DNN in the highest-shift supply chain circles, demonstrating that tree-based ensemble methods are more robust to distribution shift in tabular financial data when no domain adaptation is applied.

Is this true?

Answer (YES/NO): NO